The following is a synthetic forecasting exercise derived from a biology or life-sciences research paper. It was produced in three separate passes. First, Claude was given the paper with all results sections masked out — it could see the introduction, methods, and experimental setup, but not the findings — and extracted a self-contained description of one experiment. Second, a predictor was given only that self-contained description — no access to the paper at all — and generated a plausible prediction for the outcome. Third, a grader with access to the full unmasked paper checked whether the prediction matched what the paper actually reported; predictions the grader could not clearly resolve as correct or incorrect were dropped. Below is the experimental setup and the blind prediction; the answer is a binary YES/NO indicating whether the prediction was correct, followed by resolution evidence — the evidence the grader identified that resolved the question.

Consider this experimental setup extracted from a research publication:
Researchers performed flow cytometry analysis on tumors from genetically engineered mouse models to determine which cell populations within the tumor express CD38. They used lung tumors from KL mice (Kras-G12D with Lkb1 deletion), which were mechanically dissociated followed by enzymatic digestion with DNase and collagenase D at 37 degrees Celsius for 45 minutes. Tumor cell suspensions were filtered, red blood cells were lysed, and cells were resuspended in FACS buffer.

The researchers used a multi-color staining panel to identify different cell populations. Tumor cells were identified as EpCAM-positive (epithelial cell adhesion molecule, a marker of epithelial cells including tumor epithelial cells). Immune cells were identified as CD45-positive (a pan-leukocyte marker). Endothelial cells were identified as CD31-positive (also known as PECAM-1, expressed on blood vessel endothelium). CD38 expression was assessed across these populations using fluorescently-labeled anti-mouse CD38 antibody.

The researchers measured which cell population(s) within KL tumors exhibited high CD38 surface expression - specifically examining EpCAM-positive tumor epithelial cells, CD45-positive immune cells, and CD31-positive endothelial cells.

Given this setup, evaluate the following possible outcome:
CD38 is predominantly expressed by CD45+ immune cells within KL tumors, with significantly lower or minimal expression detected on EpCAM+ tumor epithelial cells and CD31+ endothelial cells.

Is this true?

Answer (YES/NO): NO